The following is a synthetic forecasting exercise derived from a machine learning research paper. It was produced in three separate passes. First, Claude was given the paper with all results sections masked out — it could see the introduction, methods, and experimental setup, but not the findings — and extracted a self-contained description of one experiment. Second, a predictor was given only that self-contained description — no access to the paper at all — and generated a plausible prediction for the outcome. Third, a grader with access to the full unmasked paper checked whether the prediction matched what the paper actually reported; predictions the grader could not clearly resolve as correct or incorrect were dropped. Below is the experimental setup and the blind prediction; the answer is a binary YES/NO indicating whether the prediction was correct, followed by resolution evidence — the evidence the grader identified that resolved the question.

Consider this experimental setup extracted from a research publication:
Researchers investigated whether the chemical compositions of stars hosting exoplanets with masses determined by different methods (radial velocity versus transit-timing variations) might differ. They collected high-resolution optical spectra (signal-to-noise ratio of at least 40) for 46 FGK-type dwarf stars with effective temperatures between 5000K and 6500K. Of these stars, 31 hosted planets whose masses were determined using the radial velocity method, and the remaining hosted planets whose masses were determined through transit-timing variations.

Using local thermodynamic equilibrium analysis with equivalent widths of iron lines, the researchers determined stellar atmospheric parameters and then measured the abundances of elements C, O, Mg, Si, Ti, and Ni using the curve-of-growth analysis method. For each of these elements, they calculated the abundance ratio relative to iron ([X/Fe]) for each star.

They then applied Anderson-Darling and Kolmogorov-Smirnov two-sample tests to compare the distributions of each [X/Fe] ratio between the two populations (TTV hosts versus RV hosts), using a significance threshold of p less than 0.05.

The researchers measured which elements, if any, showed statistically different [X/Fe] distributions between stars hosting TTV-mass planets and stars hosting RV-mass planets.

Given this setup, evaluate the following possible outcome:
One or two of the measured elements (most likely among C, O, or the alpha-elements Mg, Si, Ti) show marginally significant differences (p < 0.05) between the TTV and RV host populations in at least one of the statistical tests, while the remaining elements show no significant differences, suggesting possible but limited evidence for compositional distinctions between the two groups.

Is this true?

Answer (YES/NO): YES